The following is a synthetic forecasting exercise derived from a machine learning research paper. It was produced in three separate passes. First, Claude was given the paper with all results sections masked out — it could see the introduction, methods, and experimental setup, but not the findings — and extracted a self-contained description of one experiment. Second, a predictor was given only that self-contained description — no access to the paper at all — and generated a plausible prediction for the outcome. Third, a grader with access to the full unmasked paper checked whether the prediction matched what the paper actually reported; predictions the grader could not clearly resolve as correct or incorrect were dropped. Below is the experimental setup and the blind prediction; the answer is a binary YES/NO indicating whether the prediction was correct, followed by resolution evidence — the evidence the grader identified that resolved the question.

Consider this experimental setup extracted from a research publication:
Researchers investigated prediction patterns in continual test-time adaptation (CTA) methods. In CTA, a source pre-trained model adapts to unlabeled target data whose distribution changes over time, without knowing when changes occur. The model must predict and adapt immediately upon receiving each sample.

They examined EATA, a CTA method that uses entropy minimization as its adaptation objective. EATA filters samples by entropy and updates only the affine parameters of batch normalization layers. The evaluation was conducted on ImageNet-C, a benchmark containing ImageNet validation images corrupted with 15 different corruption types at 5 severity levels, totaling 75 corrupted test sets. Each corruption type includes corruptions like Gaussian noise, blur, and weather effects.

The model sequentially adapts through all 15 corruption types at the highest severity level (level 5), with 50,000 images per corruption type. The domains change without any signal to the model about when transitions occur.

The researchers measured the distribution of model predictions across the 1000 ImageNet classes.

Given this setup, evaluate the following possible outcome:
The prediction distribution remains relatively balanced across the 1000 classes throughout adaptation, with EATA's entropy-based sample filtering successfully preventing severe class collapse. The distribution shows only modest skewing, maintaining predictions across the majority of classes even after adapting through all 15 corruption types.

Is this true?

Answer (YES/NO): NO